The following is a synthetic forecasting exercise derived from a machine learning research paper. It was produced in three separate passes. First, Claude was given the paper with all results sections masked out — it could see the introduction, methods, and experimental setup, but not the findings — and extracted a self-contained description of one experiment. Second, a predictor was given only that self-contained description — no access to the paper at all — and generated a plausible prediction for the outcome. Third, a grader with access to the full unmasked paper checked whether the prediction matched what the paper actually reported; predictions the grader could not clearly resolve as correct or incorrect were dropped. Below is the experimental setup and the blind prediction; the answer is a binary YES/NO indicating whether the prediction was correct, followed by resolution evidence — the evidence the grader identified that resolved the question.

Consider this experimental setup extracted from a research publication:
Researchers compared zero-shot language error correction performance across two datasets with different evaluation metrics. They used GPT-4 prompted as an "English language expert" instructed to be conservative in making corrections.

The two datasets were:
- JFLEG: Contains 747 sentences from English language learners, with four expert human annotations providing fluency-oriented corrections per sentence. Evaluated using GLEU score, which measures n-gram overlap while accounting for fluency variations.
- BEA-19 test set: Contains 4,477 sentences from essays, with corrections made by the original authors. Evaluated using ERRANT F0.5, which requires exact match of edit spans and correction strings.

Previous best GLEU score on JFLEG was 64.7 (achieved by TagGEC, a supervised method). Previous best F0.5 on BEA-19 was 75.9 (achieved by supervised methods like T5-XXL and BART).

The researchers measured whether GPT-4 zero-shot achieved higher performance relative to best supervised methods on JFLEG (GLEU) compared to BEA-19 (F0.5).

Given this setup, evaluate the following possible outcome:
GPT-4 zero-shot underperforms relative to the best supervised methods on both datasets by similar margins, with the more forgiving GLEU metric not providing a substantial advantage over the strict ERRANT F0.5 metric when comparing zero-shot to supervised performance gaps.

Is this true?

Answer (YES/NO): NO